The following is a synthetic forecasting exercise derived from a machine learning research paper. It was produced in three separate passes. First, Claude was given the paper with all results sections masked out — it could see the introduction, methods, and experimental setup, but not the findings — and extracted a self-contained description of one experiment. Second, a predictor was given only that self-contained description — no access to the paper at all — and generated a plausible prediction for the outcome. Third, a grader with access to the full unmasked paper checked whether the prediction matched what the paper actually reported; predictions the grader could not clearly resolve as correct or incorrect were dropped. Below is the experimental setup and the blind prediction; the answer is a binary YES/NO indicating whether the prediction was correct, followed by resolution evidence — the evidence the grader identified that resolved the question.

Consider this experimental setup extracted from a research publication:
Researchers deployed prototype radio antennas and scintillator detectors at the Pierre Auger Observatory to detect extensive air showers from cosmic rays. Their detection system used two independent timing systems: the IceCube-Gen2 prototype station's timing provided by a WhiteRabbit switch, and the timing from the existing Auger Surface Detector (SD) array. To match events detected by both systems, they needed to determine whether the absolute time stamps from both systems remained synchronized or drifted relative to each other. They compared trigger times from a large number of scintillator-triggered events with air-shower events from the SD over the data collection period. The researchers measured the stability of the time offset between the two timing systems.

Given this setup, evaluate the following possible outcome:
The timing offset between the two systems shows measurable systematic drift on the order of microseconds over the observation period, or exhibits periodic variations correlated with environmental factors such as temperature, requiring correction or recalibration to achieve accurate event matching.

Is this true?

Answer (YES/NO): NO